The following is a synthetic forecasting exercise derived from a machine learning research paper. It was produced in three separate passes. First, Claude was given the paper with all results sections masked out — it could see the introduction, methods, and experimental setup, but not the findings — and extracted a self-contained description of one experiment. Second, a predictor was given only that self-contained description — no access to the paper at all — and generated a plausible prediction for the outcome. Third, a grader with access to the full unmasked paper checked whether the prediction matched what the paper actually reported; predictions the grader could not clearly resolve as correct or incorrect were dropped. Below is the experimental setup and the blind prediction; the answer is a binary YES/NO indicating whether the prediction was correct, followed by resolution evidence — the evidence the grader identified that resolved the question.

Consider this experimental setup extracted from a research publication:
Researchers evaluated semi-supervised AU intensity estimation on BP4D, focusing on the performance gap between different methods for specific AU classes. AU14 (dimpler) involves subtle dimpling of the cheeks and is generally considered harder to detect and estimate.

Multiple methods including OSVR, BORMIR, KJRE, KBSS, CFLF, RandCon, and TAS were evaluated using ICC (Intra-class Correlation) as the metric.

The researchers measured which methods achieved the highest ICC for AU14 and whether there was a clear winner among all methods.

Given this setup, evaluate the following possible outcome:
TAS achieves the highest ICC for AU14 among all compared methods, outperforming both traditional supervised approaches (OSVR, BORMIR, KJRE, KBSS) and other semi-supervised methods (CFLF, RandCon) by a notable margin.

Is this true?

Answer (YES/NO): NO